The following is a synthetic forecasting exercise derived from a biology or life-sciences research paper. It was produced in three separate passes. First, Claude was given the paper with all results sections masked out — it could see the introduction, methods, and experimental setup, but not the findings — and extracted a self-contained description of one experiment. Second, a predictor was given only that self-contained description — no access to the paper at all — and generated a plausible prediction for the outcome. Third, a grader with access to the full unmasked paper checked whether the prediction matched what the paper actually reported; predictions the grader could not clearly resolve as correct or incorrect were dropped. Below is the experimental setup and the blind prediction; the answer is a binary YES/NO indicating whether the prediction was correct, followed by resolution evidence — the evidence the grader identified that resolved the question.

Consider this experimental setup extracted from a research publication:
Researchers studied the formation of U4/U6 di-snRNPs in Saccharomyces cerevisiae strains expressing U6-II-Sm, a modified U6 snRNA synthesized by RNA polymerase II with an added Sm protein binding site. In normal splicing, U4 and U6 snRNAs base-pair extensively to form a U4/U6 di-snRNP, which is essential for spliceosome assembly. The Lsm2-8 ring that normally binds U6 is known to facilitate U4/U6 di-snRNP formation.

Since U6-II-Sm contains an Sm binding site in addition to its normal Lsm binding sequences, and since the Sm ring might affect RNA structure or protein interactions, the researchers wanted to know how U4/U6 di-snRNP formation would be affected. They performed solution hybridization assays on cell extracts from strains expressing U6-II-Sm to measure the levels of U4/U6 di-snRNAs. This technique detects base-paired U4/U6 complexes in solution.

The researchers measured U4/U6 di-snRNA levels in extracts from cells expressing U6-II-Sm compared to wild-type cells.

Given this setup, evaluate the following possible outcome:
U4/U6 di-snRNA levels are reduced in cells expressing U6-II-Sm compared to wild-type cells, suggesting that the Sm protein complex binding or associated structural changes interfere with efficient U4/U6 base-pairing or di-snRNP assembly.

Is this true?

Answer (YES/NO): NO